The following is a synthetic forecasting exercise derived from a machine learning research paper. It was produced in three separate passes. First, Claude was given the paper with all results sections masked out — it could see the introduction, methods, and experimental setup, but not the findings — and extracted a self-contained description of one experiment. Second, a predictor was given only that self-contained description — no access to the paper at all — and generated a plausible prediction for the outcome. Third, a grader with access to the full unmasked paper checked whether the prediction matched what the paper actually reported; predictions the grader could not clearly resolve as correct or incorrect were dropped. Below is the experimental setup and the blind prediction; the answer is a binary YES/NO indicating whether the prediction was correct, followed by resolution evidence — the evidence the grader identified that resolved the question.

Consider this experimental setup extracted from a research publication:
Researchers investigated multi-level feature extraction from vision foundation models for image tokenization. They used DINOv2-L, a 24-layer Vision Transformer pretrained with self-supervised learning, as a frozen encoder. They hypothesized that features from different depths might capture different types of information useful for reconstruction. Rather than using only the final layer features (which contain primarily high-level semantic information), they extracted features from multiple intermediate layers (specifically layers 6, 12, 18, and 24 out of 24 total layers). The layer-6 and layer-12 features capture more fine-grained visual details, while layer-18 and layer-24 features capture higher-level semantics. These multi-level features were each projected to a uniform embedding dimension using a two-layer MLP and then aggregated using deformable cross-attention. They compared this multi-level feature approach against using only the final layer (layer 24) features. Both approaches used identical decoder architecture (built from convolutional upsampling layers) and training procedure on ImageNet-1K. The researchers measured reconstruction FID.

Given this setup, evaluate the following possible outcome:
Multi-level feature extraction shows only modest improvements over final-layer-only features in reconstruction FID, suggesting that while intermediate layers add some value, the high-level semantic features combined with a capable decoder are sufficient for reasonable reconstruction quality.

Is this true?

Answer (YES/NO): NO